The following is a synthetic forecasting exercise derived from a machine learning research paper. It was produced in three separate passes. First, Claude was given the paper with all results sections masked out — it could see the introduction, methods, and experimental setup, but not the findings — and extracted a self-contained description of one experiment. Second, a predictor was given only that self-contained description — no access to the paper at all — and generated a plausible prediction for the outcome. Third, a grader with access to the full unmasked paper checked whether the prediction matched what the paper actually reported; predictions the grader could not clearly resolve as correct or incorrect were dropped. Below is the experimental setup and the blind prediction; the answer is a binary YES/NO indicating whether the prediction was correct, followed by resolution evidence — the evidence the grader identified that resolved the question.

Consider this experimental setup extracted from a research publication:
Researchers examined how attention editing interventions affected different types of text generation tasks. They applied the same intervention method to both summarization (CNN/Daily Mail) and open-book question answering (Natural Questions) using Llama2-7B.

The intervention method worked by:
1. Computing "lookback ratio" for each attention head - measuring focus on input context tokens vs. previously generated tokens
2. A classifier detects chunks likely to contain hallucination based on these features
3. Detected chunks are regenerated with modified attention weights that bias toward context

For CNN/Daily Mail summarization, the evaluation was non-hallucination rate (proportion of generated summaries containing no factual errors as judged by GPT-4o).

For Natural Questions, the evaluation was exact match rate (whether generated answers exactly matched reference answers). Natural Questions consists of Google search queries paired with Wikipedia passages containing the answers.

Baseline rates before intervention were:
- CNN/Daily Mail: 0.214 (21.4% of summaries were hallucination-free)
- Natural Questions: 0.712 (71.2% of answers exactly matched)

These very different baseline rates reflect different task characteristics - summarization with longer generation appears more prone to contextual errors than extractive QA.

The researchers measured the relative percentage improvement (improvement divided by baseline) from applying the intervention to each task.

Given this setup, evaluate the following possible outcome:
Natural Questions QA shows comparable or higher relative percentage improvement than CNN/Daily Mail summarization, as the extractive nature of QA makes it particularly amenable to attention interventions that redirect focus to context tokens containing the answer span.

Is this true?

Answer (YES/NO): NO